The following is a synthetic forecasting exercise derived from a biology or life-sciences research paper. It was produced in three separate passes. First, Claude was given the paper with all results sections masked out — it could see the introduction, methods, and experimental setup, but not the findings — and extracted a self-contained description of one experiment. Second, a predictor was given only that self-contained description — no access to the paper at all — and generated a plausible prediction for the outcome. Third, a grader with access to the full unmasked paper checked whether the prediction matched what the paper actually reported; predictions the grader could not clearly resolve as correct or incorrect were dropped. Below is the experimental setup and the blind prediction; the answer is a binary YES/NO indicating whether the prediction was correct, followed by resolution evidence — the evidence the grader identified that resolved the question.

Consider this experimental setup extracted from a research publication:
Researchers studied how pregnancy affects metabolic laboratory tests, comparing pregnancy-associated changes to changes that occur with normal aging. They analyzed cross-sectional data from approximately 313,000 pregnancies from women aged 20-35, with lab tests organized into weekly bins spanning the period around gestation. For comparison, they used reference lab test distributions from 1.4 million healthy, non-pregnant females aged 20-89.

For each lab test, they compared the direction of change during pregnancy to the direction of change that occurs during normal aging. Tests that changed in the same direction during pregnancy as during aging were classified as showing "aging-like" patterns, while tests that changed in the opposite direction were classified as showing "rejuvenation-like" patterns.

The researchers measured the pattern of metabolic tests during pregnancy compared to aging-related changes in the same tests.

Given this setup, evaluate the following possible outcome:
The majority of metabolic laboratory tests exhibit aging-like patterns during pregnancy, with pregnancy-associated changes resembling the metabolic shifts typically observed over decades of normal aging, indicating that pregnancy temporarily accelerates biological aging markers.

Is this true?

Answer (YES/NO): NO